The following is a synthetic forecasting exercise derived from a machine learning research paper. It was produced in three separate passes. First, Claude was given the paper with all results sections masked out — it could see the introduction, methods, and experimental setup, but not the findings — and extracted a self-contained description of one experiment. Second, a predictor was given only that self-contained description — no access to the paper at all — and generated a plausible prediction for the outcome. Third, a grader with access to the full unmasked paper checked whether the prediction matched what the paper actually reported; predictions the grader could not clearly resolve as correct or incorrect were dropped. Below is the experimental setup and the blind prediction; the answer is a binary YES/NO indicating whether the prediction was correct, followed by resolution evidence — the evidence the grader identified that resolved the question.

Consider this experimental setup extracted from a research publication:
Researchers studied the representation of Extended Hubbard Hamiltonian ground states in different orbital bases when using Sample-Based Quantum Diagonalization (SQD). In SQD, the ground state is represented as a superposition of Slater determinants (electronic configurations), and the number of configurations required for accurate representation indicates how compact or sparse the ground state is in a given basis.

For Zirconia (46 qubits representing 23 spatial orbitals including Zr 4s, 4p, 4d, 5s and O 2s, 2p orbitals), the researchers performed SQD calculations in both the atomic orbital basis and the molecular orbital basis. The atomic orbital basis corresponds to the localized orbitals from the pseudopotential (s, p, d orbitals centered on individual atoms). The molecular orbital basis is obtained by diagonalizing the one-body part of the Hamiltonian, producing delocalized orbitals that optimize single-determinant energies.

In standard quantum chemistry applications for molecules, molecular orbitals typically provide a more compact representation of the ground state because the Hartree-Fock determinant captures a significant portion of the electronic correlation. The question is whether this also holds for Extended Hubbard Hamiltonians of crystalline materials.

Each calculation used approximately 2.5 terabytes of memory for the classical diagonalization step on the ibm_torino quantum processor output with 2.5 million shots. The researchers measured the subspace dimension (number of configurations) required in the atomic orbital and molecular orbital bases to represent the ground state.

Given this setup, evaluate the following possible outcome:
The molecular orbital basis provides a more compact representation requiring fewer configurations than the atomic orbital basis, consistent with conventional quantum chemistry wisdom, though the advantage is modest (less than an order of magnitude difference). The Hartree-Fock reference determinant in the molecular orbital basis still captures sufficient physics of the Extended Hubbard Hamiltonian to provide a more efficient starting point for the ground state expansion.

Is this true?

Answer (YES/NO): NO